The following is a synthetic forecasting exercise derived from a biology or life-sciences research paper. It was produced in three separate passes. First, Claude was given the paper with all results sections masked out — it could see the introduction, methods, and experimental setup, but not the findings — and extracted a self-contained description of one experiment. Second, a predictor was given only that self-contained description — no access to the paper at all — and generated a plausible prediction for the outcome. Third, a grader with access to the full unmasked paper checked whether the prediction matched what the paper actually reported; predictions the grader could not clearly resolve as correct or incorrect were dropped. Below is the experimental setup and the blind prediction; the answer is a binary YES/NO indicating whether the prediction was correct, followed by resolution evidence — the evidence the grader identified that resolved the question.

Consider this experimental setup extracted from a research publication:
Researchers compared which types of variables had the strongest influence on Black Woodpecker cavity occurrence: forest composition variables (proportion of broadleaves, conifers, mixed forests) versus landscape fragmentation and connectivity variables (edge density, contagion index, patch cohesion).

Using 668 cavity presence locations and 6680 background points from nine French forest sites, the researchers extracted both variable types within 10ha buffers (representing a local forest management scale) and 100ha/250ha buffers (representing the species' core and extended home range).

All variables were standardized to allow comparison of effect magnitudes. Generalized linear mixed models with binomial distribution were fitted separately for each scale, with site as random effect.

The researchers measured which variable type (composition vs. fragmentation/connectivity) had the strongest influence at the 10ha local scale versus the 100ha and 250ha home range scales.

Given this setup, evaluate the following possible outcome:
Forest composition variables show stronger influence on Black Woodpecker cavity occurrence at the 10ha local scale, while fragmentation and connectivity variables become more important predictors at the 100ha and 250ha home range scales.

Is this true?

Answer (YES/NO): YES